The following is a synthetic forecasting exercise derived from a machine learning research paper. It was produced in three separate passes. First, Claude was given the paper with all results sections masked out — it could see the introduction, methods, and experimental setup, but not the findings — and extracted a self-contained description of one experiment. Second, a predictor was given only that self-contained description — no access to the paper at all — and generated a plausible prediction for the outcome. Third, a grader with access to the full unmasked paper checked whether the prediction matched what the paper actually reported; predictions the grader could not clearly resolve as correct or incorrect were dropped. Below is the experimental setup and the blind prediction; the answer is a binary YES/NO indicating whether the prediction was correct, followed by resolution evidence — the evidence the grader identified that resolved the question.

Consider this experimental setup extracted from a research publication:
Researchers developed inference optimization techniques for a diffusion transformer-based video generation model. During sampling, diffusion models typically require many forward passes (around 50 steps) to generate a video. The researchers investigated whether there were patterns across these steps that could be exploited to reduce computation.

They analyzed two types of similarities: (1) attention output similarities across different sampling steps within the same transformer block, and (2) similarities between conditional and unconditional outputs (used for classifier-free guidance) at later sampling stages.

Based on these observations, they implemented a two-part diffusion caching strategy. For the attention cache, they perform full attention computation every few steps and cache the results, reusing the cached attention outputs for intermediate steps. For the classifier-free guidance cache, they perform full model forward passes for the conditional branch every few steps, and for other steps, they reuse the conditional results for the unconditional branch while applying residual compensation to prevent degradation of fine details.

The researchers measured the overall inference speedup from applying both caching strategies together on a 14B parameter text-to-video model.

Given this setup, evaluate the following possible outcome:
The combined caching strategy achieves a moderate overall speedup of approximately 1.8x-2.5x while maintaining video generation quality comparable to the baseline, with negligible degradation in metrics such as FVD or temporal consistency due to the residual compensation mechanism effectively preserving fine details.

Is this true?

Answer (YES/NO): NO